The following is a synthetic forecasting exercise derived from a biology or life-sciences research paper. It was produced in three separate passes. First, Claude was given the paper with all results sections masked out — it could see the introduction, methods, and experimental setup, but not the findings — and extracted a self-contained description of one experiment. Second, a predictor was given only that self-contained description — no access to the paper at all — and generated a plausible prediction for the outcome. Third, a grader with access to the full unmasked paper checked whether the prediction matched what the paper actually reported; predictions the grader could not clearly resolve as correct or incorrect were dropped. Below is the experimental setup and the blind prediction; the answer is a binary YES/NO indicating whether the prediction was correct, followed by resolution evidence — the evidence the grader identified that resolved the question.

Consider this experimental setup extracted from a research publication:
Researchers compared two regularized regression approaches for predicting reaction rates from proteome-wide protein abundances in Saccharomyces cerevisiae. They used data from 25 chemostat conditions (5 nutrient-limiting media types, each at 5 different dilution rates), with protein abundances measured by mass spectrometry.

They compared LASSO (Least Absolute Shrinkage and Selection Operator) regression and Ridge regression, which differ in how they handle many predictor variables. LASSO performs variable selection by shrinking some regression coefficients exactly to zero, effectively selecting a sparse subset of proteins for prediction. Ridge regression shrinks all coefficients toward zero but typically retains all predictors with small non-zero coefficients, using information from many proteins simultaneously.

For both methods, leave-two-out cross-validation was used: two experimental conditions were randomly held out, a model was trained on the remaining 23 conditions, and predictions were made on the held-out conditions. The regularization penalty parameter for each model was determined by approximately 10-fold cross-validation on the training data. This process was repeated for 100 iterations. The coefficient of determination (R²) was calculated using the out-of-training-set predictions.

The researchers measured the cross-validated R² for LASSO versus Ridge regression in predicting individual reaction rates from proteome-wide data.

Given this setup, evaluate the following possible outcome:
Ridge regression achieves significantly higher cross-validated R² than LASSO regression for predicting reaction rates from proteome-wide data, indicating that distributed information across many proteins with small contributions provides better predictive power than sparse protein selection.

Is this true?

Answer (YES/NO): NO